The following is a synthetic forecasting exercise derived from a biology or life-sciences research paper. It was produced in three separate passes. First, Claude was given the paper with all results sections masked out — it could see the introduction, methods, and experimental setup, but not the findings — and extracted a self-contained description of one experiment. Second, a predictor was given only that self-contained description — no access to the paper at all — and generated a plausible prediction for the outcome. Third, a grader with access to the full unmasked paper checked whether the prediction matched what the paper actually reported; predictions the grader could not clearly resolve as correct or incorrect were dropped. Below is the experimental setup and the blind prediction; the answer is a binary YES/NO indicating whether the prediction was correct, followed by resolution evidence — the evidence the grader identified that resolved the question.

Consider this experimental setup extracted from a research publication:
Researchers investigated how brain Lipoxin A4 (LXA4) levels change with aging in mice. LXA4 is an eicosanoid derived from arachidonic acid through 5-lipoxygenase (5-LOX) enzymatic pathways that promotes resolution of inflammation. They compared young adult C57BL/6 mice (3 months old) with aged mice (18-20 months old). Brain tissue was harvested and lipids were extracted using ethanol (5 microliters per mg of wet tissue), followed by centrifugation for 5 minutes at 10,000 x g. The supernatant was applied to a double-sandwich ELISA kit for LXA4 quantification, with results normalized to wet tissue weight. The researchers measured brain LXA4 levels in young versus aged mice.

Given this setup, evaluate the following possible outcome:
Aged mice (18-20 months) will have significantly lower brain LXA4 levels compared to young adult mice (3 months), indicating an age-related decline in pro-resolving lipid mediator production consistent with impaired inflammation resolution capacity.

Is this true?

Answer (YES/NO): YES